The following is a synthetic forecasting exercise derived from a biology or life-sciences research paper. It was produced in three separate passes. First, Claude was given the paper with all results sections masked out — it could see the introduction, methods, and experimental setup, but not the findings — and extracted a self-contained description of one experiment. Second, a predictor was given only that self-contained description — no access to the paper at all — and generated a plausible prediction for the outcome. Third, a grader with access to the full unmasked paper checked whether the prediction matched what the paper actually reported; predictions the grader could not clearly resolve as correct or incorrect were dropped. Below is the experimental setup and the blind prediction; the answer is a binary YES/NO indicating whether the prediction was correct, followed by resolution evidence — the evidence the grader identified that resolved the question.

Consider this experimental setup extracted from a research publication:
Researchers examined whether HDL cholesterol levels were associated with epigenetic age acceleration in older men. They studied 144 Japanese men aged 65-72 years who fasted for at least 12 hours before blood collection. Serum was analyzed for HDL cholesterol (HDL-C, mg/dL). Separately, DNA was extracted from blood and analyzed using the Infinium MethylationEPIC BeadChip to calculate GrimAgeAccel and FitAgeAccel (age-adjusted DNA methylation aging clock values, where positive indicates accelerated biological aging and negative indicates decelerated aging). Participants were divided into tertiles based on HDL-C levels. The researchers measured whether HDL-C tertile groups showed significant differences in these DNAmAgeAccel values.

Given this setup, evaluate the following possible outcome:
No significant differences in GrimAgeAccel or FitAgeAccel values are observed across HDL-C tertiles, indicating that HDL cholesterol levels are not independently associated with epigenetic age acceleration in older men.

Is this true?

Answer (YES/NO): NO